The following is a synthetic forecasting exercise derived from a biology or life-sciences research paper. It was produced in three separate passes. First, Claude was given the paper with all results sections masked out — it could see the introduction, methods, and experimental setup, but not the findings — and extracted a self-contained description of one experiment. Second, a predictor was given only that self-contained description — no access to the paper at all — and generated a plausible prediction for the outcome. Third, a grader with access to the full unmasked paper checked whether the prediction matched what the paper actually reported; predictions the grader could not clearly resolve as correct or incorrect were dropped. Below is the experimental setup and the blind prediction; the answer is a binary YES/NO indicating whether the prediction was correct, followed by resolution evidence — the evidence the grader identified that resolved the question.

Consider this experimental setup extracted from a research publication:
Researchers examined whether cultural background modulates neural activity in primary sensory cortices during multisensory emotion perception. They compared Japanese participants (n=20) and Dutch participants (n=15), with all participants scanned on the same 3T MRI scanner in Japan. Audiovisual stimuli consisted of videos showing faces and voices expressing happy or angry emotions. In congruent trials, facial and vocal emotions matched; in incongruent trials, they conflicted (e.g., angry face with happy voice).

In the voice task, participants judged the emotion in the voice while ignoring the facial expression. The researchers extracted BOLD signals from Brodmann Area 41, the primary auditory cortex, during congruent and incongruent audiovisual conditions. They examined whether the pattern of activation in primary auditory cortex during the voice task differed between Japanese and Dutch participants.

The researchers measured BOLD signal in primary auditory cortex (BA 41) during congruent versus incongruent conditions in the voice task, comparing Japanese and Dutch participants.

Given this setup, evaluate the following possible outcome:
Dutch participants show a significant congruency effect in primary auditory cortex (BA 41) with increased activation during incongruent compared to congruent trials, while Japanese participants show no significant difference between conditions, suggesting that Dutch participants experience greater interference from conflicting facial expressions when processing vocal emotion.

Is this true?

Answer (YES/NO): NO